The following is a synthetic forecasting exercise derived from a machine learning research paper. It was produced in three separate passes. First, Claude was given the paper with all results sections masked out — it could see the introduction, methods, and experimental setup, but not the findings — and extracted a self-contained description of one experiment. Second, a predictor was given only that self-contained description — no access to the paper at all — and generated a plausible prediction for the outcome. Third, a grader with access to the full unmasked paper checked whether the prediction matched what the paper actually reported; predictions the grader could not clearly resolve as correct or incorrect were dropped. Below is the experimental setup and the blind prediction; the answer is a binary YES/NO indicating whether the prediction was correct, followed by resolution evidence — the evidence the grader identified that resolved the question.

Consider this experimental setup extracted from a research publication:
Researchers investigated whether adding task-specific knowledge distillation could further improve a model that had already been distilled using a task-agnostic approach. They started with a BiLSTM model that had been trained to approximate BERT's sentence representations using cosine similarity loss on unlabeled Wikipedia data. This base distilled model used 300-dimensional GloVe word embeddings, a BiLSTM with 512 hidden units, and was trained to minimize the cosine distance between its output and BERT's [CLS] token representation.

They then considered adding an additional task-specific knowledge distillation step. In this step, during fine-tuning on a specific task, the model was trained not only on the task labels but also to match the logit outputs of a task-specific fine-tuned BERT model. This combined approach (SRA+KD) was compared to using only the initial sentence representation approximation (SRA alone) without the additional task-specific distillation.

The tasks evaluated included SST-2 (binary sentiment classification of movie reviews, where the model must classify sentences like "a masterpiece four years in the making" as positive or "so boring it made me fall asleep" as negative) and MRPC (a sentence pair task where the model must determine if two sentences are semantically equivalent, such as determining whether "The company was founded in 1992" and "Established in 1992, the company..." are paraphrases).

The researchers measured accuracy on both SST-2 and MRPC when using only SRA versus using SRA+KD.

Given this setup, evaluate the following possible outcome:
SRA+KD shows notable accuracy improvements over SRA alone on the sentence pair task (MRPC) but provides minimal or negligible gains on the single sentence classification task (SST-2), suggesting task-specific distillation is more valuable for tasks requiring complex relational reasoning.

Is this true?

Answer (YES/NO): NO